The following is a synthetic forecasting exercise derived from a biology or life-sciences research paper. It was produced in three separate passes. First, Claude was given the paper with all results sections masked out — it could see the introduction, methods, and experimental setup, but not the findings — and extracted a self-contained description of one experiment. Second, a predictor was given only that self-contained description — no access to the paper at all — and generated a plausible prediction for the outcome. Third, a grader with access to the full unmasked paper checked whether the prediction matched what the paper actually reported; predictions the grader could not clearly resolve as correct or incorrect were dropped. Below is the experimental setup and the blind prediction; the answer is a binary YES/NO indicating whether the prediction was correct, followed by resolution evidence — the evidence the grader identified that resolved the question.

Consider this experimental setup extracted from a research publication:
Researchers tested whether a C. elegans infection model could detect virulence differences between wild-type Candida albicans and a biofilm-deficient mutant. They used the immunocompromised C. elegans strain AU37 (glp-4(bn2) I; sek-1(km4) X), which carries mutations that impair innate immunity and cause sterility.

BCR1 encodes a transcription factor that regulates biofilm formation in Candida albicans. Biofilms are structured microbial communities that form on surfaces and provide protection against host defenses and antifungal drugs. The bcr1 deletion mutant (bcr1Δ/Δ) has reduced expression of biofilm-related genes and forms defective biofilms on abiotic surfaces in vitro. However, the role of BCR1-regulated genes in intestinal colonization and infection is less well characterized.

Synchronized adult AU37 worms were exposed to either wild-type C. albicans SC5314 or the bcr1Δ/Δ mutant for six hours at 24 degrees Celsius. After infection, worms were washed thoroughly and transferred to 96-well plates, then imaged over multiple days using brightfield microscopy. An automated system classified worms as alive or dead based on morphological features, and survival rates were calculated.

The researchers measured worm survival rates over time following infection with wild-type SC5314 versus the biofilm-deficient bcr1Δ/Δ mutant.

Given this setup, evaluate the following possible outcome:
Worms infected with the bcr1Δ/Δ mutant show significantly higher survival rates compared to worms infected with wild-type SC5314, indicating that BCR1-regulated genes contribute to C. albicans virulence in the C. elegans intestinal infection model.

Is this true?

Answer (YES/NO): YES